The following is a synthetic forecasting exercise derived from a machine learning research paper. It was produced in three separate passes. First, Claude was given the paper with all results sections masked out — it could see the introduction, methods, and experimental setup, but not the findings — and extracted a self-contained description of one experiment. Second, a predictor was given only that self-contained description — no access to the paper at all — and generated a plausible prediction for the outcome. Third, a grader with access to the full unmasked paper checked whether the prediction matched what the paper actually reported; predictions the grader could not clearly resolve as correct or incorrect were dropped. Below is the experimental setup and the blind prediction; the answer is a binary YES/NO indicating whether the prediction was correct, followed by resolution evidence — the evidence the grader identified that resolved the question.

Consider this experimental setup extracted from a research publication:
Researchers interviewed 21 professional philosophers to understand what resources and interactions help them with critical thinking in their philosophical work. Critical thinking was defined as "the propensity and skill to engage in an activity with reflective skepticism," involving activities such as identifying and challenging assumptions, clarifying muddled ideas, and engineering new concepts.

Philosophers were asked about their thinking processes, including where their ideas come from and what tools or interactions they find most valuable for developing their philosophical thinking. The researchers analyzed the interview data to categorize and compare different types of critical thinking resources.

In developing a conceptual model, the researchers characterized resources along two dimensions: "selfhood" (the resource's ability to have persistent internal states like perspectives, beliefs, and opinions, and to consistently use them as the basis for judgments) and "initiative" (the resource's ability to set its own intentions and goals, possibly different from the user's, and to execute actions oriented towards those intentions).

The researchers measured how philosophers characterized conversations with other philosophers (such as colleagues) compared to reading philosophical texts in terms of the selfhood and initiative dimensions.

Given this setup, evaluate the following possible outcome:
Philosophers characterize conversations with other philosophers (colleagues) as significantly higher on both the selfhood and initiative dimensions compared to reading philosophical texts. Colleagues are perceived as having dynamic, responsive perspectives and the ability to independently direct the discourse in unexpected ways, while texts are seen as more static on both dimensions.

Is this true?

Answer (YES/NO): NO